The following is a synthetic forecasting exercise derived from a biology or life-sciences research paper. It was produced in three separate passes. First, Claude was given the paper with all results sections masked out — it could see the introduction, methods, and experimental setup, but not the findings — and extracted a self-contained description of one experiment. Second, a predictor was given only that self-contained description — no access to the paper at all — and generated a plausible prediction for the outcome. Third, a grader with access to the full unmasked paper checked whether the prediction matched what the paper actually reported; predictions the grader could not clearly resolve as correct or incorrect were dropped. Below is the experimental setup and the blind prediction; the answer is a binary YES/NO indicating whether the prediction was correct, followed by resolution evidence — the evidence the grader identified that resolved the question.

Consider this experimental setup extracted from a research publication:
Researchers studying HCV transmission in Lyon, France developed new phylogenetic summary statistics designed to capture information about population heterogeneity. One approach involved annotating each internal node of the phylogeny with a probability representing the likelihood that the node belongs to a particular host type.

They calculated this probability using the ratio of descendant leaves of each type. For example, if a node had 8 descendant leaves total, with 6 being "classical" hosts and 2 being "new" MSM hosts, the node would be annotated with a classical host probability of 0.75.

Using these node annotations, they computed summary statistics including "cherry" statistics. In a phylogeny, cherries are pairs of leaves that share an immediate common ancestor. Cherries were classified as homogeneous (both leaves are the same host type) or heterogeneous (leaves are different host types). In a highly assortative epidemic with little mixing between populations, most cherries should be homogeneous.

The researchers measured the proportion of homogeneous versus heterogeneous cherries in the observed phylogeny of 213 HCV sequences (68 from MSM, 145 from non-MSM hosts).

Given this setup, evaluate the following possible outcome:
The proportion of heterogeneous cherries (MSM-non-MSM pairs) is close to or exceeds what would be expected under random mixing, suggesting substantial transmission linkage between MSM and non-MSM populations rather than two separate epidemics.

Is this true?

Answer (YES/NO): NO